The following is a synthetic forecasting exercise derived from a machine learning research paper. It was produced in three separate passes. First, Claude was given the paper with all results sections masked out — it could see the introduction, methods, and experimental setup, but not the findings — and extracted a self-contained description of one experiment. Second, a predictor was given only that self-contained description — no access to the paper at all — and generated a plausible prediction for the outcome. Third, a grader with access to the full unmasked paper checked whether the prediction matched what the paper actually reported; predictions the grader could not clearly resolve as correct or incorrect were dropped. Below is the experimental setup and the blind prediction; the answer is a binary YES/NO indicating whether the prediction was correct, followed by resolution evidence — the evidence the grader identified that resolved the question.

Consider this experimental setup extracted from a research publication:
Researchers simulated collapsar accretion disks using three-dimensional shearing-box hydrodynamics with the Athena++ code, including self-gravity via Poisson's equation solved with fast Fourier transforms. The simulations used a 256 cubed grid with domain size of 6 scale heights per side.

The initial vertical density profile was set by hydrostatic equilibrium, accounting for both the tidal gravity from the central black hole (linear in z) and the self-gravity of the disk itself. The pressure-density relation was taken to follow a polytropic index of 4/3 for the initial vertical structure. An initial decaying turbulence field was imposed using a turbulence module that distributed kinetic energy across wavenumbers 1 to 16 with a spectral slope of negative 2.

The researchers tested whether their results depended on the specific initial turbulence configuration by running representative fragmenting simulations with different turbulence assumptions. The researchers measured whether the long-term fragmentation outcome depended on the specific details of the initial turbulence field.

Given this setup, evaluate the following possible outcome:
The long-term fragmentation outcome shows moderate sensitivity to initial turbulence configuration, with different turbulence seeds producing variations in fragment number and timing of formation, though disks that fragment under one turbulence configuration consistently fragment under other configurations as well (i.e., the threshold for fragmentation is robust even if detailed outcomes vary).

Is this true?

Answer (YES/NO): NO